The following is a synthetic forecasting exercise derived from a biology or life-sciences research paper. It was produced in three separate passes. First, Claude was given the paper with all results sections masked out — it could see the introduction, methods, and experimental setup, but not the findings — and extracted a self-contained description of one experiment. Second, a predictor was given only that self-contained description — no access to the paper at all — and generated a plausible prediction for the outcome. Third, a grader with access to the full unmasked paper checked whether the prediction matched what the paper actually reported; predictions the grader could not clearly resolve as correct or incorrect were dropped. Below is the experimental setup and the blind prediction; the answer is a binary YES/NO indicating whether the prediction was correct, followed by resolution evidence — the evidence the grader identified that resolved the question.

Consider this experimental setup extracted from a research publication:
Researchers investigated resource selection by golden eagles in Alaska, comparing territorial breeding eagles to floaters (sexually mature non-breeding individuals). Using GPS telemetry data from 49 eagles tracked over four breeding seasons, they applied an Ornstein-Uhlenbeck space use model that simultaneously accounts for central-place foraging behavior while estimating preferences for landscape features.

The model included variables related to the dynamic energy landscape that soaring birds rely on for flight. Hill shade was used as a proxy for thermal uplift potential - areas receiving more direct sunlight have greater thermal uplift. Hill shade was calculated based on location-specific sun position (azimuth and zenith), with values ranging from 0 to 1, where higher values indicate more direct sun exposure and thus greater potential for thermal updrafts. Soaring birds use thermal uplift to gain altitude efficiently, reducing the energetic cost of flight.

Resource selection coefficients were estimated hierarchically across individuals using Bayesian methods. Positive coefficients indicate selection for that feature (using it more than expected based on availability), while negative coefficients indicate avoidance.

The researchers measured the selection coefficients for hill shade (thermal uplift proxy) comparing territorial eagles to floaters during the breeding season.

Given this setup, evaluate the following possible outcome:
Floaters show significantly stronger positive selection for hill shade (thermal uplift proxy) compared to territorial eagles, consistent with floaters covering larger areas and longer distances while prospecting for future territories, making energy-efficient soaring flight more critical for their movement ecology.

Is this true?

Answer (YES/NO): NO